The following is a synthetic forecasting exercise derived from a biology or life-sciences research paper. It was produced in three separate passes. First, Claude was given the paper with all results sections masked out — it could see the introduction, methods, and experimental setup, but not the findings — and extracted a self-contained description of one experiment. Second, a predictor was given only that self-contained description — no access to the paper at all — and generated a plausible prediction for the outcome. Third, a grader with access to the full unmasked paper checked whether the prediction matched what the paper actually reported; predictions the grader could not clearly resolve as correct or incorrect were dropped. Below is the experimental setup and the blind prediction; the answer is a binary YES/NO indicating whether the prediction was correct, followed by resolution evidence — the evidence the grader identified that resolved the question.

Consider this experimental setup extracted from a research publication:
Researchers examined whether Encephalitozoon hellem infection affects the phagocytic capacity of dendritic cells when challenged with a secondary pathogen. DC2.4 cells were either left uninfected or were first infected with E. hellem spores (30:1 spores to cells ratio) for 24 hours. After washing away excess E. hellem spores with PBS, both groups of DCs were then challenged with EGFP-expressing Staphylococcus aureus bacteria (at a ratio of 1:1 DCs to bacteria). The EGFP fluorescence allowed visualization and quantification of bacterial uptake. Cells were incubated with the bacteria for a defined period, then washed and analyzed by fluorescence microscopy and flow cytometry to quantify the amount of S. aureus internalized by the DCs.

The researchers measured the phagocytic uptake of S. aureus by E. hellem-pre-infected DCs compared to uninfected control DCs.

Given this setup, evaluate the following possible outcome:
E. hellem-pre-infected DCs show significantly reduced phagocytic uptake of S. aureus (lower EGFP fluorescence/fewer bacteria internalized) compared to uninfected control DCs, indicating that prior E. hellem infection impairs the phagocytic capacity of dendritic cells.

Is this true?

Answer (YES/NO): YES